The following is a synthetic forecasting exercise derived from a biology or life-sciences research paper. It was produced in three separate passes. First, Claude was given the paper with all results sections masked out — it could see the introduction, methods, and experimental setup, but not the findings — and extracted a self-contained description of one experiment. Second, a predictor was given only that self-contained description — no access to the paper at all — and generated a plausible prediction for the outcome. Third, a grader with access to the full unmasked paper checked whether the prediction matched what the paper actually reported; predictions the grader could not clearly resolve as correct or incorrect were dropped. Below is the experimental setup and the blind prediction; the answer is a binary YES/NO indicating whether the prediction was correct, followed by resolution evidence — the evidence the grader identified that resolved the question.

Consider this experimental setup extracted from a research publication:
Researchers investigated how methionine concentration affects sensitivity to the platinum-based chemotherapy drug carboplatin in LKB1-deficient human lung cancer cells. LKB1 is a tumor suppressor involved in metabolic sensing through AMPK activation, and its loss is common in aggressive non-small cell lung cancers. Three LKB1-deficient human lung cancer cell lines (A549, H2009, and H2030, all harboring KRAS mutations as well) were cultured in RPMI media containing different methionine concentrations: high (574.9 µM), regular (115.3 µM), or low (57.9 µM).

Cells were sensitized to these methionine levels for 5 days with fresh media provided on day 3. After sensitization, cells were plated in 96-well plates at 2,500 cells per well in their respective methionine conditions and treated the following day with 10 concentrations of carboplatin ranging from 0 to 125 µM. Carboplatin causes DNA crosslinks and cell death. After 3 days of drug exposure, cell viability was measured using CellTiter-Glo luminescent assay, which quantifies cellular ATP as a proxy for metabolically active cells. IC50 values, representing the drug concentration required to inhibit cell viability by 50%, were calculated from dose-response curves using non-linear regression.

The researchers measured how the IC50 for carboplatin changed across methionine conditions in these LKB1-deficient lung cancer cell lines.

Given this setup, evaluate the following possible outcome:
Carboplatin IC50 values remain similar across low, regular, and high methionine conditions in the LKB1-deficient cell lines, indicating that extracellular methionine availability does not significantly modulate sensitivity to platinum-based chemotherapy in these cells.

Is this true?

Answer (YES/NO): NO